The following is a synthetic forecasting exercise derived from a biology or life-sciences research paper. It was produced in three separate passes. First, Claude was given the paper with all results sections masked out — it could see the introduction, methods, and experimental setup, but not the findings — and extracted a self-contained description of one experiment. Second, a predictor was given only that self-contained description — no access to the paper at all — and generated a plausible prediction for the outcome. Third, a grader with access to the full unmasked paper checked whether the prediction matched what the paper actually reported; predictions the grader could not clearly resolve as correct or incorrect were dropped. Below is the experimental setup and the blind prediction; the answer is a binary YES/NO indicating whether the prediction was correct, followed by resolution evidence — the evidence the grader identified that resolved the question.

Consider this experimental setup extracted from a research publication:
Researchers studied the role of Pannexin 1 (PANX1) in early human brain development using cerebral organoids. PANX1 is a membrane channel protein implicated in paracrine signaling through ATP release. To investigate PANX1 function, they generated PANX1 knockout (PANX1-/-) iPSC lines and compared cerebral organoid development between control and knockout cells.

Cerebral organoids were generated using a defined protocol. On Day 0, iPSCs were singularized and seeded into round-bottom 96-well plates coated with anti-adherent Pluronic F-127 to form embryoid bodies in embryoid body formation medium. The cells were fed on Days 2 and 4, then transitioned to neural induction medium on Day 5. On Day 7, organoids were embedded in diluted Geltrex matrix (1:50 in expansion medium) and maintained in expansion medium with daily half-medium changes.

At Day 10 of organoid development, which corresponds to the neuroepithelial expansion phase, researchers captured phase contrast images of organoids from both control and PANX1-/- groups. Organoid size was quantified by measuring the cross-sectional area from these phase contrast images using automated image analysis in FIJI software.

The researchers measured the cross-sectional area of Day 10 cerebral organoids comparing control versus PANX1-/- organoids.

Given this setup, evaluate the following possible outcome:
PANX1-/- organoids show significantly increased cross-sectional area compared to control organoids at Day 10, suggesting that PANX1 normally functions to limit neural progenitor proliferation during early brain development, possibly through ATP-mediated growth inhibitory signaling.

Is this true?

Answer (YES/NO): NO